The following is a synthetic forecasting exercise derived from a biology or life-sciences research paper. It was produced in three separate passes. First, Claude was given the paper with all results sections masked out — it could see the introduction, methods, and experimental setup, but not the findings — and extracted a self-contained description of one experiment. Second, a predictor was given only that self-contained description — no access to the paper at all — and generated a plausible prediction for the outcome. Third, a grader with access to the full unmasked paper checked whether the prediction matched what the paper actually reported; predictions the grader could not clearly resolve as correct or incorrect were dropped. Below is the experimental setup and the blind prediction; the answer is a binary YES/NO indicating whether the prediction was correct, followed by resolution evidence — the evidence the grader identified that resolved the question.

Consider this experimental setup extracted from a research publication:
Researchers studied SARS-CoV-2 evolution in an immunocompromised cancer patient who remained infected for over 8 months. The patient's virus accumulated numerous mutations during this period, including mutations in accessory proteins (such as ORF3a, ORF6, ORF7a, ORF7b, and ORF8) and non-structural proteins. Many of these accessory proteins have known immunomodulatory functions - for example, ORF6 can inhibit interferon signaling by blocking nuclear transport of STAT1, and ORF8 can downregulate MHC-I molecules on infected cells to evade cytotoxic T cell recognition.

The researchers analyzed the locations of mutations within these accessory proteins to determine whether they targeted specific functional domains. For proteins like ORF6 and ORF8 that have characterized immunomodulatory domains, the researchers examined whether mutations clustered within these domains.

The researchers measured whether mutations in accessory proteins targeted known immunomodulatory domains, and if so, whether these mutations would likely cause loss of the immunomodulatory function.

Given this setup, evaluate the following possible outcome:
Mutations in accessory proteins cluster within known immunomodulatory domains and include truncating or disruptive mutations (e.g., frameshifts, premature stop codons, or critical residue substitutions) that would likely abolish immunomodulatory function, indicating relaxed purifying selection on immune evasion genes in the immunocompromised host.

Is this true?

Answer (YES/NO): NO